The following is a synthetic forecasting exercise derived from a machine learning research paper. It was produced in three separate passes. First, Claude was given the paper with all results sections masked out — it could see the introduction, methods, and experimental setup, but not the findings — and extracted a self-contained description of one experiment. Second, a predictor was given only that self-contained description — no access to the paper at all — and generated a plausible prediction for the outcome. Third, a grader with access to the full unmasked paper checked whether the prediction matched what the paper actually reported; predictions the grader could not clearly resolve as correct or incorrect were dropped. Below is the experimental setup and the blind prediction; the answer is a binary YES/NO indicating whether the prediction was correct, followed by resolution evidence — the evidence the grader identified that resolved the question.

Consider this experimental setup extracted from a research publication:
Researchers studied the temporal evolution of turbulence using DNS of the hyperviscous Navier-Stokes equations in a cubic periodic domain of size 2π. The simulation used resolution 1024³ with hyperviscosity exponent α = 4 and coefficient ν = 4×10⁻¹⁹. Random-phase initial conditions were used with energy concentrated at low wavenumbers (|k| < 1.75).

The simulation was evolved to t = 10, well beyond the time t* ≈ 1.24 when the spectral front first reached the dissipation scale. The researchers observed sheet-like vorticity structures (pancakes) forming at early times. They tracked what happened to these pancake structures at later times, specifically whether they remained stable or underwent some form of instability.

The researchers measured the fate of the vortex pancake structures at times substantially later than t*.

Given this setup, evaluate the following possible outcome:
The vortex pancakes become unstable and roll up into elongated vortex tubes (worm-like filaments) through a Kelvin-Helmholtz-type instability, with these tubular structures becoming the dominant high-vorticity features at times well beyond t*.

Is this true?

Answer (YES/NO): YES